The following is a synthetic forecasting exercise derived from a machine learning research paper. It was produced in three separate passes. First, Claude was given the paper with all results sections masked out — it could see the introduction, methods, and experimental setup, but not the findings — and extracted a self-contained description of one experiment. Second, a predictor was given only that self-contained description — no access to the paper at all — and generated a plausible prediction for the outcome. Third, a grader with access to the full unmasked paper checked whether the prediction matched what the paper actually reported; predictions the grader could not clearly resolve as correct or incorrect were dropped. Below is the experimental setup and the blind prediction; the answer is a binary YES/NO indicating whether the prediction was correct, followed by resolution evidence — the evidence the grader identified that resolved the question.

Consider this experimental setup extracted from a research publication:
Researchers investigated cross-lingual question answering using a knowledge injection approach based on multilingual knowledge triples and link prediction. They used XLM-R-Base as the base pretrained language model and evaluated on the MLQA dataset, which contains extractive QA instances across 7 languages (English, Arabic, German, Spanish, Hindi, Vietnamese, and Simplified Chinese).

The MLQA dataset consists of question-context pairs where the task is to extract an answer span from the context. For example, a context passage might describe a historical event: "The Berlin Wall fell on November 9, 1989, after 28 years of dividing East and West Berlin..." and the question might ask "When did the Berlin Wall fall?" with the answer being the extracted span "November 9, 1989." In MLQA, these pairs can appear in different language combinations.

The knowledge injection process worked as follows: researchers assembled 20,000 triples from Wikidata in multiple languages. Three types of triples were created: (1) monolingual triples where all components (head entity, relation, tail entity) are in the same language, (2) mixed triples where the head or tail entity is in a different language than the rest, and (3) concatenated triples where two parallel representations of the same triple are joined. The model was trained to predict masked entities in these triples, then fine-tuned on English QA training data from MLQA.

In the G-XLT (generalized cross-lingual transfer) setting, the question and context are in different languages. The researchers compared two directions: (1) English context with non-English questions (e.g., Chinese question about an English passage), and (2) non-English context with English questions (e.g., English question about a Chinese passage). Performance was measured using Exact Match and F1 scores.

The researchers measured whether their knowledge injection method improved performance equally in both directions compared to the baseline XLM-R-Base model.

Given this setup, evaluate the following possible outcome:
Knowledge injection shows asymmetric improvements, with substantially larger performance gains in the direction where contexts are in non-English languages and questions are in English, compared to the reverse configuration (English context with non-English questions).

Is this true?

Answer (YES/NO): NO